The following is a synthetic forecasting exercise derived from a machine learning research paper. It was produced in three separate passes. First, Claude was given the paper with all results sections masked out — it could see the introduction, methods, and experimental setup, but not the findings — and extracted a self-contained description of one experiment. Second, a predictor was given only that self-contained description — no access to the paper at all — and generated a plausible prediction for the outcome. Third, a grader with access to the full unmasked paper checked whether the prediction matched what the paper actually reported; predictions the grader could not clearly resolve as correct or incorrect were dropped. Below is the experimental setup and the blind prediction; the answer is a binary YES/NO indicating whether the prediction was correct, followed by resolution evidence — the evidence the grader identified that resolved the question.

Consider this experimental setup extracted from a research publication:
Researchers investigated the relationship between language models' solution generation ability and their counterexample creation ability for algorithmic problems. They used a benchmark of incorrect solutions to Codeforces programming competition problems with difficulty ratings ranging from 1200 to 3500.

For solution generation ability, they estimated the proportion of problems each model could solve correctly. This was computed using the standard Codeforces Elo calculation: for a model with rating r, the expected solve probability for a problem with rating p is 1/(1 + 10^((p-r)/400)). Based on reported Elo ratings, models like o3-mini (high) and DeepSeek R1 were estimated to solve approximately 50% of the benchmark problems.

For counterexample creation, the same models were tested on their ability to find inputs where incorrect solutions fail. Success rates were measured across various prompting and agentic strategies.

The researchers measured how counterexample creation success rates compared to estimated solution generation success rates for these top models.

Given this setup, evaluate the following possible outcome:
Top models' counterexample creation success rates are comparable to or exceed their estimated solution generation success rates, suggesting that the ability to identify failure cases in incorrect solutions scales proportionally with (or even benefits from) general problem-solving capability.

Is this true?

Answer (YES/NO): NO